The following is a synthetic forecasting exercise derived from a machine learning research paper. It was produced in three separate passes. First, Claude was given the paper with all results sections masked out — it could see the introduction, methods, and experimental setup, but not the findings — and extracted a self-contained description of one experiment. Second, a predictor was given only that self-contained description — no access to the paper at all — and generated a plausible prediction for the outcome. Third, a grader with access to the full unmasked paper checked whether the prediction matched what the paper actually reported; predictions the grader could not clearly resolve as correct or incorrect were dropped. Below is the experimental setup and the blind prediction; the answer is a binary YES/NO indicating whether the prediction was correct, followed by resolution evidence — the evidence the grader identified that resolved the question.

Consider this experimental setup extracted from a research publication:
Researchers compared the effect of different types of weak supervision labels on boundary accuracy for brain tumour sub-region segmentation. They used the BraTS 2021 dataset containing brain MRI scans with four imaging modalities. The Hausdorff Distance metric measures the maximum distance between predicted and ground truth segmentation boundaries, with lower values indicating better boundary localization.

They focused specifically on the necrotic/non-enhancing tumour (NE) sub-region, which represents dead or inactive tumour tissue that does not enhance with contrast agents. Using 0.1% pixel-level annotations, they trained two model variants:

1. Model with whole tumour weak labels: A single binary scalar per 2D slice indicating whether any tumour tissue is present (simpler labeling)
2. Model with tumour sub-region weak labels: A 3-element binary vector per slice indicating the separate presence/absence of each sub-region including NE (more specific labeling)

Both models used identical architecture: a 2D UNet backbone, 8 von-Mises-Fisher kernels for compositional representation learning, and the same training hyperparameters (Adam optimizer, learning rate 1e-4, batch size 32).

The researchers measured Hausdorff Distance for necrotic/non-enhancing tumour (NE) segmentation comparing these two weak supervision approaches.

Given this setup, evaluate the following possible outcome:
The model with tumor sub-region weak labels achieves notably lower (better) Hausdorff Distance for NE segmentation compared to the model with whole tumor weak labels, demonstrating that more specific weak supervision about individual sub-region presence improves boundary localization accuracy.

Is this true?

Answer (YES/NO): YES